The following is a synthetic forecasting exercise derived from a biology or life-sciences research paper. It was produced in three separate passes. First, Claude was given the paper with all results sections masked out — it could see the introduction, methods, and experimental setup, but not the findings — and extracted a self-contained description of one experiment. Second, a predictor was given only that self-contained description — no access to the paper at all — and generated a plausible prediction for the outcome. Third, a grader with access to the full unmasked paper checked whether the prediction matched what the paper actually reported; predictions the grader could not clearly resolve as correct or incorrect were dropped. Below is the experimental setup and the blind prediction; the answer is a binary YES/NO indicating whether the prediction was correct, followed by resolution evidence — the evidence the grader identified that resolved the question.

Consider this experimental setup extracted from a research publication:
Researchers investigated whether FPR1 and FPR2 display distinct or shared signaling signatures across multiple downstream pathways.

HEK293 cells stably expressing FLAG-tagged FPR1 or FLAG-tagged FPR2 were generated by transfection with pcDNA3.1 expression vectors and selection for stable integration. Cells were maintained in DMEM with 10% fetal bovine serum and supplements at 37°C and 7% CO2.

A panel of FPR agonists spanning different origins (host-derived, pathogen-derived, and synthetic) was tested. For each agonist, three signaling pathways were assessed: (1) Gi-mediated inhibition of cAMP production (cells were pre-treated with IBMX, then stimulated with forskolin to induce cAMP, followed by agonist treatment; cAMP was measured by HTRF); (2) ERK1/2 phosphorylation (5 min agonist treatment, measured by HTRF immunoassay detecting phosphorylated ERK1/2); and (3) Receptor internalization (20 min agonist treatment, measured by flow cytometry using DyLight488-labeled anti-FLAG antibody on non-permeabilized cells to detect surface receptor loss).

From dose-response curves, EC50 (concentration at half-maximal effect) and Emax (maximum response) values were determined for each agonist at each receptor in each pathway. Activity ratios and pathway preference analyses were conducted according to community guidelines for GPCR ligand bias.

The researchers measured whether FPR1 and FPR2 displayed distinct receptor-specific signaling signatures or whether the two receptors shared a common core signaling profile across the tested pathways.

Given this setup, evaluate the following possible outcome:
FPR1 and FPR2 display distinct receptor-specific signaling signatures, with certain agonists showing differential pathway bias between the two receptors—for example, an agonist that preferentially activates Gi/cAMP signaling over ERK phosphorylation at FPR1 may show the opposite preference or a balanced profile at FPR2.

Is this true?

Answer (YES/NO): NO